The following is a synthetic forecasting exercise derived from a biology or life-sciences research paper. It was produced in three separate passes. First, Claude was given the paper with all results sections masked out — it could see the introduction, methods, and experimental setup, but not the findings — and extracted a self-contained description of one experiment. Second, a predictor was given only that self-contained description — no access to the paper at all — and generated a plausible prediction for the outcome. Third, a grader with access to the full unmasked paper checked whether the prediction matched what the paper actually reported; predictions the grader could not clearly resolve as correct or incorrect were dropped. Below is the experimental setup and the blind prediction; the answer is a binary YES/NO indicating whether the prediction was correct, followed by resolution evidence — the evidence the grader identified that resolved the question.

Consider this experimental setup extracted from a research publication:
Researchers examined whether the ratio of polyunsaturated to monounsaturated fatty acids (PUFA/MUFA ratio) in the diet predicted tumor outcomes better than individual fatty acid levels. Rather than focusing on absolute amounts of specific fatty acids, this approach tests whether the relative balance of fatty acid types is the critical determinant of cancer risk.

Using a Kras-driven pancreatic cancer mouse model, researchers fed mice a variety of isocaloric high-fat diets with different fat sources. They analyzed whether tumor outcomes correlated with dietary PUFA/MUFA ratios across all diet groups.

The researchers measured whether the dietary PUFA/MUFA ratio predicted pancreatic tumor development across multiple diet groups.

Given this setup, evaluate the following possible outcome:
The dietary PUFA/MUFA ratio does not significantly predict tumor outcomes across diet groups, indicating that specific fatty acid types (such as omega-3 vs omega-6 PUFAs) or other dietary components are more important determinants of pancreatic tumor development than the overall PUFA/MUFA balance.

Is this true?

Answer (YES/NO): NO